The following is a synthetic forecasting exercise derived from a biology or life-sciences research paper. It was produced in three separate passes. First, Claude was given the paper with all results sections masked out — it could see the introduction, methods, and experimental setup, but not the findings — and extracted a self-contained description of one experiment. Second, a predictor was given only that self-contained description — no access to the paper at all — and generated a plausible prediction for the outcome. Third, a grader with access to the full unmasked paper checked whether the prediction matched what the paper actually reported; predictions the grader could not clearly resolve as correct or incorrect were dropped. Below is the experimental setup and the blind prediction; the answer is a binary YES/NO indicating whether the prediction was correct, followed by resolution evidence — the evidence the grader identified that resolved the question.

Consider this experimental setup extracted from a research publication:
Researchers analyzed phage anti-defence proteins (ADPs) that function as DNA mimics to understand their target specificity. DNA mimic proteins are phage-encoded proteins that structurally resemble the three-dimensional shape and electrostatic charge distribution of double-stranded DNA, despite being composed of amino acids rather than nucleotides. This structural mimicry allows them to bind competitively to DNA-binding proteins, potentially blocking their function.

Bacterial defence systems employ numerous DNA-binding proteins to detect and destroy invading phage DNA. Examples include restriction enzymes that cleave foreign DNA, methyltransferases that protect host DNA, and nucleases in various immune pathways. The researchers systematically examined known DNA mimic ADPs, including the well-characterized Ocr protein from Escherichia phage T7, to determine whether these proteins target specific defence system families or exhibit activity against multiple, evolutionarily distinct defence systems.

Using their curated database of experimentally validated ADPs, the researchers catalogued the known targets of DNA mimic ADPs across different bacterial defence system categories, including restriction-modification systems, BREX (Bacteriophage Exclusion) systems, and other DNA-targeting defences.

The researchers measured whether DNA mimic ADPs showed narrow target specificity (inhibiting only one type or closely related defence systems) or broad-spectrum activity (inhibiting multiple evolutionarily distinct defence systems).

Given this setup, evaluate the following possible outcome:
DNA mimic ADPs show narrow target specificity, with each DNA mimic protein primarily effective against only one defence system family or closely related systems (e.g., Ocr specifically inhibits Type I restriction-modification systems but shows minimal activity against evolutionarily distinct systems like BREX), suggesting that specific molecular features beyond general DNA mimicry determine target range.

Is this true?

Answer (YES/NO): NO